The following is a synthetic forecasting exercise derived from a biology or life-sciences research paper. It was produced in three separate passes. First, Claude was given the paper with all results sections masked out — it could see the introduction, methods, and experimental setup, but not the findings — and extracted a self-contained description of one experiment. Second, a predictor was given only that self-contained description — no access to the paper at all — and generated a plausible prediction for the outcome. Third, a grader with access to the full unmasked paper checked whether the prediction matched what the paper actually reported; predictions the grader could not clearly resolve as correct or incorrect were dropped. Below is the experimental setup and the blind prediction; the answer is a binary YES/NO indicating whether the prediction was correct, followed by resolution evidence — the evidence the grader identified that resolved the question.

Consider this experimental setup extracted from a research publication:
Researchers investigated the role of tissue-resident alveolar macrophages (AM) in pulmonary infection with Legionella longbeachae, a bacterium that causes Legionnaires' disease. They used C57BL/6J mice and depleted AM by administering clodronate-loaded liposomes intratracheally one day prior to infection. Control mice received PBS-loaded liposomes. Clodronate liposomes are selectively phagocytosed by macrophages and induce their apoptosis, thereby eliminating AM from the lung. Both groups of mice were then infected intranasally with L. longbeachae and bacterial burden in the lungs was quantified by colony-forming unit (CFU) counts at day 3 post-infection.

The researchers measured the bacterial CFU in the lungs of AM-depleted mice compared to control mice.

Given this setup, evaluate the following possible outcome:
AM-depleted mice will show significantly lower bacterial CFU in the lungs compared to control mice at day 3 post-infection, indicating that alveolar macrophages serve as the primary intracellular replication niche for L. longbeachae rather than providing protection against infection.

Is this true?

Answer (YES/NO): YES